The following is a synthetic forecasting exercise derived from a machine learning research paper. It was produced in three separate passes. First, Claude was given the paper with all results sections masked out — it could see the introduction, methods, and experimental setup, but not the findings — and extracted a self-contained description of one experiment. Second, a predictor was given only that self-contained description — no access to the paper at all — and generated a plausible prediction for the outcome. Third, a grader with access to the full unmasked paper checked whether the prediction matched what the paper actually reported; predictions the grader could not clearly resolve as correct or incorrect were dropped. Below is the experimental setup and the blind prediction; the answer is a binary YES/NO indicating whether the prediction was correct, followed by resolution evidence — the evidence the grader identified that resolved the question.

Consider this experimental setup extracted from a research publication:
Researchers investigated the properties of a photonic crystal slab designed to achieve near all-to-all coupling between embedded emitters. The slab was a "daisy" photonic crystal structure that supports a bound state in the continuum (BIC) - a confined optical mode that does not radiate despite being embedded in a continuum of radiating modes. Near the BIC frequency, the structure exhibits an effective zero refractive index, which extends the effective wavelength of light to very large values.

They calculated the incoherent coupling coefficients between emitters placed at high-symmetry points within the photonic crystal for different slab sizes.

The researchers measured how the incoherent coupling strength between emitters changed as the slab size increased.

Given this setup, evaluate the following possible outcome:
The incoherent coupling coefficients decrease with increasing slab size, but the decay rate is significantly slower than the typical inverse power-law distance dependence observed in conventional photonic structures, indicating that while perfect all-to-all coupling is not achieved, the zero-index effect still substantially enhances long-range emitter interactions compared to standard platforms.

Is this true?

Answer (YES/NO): NO